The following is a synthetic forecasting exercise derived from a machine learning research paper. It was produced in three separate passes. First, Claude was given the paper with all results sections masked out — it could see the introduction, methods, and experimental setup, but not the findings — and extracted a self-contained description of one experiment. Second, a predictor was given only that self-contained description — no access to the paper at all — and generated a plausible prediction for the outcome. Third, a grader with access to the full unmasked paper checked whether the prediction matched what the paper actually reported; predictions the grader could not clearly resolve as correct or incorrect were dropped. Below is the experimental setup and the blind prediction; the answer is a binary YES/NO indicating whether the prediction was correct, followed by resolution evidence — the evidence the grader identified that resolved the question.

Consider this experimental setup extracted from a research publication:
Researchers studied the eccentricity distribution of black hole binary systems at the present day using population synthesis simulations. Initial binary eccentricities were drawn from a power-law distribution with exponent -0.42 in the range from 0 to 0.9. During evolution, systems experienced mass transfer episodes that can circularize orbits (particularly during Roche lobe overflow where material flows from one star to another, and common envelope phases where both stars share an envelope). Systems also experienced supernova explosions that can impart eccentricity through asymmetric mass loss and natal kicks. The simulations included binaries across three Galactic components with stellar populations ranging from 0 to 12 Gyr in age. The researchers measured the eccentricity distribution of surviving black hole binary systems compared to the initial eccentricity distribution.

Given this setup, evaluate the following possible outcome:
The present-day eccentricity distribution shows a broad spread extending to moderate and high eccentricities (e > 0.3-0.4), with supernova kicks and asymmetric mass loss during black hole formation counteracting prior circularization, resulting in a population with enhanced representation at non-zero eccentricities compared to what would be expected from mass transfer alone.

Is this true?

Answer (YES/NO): NO